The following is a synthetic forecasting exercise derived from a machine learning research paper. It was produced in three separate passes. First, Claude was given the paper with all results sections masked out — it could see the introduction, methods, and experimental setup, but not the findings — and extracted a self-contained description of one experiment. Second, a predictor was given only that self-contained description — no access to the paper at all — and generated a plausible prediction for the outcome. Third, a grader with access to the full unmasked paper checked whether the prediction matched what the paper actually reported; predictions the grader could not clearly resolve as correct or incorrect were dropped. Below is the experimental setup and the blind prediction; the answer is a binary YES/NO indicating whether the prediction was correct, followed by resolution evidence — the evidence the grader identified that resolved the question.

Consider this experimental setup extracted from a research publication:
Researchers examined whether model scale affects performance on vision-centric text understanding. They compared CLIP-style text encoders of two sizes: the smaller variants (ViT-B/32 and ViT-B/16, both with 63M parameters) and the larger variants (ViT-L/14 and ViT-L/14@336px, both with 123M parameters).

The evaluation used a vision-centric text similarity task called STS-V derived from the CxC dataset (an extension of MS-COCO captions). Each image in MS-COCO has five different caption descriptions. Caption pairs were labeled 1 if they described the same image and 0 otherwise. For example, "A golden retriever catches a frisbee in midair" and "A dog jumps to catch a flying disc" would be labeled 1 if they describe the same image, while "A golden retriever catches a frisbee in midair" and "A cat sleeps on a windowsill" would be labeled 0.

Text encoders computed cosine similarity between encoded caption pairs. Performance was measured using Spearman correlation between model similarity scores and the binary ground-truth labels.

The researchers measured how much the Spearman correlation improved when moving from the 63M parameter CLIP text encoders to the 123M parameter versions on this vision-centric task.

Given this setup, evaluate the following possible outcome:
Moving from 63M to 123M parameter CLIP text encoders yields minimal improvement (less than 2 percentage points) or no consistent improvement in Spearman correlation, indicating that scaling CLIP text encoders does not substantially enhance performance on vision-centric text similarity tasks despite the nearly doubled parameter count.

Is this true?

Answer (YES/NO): YES